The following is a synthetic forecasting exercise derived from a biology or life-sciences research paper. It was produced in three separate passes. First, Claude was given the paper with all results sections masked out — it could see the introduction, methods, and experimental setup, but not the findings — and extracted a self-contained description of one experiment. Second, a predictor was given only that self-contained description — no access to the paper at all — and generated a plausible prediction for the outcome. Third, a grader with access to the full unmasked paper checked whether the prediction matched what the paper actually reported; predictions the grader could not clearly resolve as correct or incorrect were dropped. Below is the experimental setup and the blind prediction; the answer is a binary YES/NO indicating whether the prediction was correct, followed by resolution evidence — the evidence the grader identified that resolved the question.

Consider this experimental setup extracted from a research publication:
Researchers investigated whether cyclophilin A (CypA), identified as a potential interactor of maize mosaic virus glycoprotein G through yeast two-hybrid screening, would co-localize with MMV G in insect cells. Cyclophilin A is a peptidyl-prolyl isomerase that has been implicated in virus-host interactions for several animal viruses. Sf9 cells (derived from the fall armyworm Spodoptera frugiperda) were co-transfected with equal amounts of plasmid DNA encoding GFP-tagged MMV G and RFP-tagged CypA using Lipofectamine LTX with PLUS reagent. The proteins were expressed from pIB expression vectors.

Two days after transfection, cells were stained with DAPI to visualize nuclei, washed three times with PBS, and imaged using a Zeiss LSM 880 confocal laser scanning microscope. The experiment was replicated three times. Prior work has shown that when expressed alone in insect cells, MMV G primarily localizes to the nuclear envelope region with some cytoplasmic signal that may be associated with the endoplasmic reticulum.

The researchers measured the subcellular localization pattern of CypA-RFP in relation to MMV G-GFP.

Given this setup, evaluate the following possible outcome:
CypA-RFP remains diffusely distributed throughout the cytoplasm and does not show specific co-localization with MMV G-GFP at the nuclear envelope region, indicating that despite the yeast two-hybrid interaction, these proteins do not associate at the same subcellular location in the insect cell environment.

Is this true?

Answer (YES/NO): NO